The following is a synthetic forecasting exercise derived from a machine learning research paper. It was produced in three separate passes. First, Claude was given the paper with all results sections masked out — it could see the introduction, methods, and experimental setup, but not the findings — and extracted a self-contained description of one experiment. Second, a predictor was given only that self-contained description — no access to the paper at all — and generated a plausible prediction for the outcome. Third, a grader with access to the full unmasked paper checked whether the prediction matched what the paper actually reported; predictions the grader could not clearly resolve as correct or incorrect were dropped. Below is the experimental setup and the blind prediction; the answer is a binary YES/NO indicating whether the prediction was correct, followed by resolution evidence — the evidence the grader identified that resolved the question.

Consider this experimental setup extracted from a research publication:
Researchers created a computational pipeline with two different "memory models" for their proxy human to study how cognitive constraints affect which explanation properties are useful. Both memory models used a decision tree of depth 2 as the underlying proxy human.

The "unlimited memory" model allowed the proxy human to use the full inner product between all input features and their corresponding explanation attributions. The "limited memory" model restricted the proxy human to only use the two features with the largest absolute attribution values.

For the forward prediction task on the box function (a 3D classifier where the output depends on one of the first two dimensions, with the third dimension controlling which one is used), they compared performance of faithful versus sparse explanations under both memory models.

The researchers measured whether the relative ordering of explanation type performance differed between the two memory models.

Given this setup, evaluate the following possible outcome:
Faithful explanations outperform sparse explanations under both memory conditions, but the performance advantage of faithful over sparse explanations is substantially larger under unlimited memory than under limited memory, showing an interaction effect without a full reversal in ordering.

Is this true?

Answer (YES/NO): NO